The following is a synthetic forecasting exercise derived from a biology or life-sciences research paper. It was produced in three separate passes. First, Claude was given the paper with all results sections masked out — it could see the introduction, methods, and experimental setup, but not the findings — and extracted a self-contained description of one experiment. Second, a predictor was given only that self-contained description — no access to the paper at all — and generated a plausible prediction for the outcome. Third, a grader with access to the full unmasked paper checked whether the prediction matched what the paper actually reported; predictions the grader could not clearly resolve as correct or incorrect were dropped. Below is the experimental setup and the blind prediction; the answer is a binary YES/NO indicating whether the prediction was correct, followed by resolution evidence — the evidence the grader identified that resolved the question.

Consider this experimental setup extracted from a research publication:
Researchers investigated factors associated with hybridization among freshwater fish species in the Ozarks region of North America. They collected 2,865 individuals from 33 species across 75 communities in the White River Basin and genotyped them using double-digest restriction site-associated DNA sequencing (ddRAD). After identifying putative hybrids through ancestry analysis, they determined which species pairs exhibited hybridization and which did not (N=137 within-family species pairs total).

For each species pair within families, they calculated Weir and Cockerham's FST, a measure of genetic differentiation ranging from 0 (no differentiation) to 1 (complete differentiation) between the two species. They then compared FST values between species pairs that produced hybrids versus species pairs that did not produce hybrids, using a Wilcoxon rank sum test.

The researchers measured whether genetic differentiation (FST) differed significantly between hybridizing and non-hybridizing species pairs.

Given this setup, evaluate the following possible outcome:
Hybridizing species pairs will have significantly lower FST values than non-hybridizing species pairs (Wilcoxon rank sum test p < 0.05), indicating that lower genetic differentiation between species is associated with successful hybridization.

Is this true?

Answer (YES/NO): YES